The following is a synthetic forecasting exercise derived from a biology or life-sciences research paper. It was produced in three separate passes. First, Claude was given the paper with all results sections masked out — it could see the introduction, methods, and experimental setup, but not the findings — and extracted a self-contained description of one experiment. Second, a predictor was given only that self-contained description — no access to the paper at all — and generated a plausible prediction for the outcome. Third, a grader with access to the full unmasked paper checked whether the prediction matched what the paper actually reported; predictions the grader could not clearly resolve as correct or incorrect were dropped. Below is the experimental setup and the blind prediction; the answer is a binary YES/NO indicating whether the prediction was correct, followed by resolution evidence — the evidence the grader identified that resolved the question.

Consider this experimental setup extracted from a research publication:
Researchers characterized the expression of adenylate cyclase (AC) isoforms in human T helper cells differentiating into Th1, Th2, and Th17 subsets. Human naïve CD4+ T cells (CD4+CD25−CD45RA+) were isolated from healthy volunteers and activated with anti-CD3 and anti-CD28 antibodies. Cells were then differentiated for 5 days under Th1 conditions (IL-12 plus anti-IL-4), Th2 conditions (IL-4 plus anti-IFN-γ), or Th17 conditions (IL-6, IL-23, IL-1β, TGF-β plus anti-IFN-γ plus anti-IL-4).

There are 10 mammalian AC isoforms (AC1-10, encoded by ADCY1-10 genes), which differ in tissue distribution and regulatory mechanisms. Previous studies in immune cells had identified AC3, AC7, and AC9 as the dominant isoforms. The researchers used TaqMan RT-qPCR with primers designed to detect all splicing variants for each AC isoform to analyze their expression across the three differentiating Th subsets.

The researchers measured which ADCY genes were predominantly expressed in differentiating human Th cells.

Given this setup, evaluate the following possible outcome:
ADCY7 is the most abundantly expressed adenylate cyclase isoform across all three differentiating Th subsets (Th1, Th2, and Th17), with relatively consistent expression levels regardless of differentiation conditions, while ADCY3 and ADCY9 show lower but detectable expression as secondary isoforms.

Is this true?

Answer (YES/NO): NO